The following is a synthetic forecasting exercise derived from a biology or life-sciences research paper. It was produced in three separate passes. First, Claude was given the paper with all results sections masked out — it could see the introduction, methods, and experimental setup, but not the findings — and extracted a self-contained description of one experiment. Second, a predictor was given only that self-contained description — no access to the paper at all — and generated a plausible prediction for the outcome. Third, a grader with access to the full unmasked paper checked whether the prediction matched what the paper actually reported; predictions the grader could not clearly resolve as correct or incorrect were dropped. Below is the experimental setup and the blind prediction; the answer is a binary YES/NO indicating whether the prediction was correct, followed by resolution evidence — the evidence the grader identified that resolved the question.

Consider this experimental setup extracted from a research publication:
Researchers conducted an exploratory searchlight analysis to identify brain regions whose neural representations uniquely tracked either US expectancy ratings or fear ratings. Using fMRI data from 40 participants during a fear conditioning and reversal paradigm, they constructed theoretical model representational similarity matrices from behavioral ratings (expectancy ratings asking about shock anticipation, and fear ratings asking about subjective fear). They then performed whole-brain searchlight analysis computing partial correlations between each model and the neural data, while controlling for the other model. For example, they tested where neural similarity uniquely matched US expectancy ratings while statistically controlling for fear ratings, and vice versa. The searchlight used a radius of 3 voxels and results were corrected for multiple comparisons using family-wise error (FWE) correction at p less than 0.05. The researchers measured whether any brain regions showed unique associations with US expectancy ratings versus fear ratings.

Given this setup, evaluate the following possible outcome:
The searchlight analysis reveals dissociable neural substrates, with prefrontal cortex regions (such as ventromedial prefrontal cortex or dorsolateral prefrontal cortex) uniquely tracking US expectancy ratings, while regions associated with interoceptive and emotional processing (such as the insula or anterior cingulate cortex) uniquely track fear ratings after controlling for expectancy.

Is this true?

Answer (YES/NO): NO